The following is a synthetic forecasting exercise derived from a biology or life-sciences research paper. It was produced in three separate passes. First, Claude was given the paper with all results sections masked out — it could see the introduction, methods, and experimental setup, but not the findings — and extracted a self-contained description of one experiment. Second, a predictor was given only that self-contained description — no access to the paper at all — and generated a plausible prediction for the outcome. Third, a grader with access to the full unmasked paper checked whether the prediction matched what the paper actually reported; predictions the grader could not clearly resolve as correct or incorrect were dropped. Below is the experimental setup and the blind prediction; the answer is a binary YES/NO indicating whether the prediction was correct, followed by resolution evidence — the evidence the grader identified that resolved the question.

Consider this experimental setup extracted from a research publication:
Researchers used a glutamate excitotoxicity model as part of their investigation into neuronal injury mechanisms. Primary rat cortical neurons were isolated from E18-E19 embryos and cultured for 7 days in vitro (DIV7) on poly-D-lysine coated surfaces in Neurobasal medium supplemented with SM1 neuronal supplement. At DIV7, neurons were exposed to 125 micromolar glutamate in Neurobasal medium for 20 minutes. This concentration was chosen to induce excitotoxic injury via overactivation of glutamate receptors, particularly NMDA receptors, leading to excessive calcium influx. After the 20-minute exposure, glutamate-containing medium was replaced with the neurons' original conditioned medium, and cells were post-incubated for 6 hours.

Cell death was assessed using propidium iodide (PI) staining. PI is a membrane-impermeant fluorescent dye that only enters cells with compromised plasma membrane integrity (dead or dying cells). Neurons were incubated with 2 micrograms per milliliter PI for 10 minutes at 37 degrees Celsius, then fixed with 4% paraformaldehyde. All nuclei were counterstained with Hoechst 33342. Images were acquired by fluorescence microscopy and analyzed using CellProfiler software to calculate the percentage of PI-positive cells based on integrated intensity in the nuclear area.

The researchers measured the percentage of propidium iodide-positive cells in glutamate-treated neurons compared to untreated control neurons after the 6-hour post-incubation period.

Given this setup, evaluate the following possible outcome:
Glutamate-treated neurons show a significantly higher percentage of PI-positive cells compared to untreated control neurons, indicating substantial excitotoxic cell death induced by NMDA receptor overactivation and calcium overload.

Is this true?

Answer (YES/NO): YES